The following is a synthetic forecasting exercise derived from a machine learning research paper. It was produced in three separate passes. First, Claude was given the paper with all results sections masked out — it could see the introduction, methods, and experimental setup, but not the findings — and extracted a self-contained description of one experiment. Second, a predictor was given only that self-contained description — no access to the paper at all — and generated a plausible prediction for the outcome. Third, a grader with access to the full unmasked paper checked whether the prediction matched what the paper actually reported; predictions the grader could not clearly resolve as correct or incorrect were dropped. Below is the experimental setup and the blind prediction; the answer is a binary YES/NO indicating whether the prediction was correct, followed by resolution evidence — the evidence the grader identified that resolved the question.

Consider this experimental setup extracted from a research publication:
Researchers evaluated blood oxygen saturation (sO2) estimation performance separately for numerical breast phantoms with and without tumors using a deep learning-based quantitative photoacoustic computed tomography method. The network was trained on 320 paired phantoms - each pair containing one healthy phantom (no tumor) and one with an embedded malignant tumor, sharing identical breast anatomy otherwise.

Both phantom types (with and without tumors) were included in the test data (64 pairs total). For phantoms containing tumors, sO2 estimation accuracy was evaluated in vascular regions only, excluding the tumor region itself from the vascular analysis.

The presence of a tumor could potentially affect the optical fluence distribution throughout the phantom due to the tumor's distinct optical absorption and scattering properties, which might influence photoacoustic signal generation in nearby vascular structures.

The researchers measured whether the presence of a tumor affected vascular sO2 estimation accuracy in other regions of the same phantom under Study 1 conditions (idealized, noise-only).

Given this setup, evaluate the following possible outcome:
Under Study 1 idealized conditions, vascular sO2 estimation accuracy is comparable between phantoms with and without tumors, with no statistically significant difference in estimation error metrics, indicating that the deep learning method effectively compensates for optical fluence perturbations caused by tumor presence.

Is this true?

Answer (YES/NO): YES